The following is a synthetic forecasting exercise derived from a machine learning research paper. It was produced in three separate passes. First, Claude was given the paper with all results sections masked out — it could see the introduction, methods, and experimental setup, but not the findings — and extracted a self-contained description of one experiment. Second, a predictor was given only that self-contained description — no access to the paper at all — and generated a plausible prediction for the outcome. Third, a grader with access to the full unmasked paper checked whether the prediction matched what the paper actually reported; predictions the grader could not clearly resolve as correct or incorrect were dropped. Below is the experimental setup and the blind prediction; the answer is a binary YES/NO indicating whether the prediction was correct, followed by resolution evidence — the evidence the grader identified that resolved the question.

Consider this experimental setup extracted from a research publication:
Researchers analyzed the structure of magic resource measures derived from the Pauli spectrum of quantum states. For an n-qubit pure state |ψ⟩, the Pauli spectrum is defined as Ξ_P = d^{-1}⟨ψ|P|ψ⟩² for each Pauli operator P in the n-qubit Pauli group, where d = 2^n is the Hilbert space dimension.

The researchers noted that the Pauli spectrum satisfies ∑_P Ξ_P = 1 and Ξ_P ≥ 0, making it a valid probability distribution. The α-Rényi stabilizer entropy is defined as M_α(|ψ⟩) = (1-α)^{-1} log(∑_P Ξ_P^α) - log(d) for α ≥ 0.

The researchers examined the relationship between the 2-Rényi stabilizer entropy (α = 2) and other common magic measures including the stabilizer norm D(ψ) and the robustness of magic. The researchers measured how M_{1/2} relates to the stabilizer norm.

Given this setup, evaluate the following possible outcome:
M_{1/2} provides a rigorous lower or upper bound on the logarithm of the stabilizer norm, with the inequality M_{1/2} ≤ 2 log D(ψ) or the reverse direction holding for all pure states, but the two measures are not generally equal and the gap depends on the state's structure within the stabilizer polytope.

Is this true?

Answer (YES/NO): NO